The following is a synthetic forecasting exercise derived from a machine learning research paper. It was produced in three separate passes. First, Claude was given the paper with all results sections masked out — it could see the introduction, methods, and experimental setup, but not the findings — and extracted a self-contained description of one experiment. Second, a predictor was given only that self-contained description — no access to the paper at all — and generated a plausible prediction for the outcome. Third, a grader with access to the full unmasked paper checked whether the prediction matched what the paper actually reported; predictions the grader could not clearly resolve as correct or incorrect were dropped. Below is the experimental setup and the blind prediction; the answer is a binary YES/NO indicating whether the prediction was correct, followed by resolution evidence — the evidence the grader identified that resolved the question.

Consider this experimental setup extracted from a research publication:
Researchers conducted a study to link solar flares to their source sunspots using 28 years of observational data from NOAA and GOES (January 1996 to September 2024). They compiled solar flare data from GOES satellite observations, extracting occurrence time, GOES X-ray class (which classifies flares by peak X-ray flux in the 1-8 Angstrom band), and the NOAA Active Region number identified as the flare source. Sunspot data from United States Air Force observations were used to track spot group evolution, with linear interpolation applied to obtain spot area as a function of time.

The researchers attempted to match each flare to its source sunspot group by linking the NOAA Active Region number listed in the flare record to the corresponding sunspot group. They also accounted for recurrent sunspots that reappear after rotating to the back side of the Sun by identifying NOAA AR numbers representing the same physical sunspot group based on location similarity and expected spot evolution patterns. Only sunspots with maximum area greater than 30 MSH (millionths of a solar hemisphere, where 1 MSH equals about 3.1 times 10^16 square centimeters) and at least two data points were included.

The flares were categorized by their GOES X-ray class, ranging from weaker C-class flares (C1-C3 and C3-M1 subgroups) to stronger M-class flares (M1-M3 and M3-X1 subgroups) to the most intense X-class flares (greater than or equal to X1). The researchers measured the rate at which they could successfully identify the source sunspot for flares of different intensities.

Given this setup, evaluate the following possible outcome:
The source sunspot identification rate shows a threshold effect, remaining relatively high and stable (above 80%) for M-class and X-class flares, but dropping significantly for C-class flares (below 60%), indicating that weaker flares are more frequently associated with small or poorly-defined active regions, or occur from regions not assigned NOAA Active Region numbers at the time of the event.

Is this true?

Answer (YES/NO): NO